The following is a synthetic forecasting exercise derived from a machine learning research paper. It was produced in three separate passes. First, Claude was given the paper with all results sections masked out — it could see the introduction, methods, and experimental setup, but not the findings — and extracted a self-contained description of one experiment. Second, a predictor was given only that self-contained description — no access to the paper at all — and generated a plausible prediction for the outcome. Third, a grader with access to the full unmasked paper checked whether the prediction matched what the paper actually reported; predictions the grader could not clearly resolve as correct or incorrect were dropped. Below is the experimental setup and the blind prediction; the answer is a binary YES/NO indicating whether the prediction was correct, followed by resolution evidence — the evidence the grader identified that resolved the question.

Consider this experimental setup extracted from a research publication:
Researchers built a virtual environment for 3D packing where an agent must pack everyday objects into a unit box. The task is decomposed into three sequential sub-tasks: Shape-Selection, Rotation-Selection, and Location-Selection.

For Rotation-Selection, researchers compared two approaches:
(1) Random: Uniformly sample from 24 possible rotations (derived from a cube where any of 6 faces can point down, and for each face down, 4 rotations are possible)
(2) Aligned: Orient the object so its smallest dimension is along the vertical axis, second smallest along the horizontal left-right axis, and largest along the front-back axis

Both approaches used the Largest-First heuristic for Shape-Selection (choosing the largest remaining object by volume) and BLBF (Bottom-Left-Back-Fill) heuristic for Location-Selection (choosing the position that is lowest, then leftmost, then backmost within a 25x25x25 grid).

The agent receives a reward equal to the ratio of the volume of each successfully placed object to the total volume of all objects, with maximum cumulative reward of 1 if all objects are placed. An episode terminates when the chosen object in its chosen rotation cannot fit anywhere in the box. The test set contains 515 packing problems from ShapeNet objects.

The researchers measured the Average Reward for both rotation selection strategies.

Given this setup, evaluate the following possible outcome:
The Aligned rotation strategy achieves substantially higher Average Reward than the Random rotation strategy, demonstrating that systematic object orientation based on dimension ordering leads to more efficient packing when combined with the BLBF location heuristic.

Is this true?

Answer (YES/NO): YES